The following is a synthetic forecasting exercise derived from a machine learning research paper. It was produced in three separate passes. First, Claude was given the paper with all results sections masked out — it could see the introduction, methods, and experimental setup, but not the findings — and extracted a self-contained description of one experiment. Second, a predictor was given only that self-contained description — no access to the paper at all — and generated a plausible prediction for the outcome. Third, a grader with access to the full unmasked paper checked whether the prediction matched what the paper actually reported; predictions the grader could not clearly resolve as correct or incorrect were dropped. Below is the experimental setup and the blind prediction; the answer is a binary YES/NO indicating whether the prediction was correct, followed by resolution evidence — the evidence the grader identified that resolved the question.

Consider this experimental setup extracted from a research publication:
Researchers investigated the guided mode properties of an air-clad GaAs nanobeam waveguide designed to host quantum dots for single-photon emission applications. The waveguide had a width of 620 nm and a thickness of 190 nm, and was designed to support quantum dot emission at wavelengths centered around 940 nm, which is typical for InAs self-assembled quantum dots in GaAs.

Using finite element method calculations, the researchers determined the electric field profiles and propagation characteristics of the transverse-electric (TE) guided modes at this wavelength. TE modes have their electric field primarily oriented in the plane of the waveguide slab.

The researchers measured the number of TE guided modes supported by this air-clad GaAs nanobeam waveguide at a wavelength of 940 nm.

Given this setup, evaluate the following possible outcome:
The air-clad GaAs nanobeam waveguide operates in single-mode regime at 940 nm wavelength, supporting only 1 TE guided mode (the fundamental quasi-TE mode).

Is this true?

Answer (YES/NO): NO